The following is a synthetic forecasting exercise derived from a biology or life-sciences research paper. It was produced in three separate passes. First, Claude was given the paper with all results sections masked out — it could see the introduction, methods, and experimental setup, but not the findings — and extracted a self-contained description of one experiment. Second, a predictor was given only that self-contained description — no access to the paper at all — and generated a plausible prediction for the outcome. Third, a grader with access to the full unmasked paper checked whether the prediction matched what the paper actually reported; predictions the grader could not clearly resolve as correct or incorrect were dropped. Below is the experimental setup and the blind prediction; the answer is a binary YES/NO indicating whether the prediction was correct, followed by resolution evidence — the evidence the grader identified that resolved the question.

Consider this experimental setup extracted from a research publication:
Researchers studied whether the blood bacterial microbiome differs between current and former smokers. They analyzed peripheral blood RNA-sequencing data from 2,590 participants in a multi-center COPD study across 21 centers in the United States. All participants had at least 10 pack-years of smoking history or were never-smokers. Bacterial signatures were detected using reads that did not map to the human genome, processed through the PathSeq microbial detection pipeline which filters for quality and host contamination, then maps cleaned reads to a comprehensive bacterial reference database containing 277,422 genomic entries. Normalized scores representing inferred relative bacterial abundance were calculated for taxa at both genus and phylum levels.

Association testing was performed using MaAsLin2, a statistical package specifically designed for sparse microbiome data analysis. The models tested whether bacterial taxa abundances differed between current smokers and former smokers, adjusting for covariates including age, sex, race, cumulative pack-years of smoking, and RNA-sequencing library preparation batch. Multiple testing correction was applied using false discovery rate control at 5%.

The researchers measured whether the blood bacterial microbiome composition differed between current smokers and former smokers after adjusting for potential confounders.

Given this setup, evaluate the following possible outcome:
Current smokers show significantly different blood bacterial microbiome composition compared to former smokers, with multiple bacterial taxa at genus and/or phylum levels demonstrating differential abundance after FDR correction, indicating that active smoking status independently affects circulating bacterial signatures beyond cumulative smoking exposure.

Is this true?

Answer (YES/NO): YES